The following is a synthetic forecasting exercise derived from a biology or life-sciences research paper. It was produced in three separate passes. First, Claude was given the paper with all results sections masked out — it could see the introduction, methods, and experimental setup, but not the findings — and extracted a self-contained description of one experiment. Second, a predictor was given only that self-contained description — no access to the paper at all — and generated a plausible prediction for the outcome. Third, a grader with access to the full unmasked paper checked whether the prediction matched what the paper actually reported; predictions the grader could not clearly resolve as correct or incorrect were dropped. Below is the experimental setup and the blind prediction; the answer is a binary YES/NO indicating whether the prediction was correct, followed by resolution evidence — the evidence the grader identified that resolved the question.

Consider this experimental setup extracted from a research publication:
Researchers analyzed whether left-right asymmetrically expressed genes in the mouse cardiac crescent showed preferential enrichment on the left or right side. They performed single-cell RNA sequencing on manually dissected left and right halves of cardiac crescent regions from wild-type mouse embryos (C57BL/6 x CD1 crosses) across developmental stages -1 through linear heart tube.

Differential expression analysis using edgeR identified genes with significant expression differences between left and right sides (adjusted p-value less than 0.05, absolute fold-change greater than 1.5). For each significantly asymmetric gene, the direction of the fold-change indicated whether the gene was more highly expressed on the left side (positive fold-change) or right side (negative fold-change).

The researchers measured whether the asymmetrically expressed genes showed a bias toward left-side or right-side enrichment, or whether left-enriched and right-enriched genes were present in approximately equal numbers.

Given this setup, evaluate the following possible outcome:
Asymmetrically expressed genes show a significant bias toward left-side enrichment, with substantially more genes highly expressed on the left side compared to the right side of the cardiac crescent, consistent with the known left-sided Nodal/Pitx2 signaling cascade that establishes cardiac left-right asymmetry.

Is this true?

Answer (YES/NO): YES